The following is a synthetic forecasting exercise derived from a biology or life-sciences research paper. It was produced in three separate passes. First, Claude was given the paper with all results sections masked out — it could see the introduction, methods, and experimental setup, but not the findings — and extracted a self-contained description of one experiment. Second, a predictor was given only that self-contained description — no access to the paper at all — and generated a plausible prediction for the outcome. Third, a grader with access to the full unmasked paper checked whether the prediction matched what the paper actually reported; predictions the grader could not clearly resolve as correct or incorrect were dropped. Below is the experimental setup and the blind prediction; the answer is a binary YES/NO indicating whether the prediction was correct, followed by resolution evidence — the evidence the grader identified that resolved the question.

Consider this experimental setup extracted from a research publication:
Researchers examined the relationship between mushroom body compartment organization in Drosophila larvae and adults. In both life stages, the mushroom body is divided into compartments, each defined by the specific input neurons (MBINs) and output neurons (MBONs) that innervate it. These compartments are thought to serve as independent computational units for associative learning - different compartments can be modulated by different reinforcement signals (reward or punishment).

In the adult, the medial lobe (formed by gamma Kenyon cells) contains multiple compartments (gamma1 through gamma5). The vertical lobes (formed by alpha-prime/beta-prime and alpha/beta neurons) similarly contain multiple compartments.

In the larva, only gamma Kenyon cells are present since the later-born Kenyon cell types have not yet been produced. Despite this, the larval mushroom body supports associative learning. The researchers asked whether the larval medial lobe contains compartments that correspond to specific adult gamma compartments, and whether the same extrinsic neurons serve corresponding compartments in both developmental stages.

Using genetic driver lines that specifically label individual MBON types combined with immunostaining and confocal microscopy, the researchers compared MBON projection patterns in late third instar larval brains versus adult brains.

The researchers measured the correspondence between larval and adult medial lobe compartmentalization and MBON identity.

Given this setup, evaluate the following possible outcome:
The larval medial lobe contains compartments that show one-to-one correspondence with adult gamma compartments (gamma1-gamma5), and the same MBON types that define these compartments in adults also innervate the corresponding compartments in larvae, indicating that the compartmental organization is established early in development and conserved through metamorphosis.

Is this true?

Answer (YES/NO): NO